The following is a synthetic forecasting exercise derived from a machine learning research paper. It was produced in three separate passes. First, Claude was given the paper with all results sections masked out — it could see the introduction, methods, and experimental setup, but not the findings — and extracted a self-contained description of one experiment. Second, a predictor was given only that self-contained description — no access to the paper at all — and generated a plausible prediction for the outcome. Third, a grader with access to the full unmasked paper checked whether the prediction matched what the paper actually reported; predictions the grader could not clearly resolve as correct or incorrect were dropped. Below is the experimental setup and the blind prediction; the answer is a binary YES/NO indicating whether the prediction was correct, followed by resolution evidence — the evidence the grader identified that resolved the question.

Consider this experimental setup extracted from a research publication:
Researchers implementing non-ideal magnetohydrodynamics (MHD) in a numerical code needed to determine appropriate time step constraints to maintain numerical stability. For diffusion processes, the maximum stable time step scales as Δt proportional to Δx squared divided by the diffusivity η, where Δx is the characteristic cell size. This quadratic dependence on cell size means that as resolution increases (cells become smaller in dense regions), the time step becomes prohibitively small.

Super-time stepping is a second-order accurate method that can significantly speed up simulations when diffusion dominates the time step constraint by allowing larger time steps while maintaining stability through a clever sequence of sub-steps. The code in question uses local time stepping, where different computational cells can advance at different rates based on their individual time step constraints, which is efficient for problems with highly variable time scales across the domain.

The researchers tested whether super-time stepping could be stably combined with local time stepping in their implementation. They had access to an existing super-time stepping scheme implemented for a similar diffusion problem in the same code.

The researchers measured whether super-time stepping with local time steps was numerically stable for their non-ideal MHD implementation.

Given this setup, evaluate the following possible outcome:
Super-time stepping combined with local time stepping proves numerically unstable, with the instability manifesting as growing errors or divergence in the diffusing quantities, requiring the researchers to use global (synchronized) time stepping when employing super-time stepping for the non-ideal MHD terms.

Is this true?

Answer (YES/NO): YES